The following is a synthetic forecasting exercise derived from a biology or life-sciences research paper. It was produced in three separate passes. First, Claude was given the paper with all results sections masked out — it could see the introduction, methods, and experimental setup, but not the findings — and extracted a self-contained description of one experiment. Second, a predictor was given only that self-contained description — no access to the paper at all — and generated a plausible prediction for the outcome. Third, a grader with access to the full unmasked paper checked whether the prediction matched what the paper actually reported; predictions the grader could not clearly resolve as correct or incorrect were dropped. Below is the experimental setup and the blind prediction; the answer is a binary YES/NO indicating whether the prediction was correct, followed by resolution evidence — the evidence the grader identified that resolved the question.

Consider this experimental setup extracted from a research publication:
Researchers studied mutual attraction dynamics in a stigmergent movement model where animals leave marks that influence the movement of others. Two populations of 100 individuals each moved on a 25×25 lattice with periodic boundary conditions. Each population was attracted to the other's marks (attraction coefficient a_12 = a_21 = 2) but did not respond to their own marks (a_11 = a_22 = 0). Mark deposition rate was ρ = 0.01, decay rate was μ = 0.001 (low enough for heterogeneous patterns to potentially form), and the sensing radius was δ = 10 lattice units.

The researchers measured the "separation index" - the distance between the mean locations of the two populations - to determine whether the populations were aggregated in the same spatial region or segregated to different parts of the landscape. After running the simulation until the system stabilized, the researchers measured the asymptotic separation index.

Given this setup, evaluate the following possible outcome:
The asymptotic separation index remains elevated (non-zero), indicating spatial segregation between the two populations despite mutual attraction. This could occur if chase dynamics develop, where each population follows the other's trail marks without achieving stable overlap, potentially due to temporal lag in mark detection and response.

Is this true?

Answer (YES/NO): NO